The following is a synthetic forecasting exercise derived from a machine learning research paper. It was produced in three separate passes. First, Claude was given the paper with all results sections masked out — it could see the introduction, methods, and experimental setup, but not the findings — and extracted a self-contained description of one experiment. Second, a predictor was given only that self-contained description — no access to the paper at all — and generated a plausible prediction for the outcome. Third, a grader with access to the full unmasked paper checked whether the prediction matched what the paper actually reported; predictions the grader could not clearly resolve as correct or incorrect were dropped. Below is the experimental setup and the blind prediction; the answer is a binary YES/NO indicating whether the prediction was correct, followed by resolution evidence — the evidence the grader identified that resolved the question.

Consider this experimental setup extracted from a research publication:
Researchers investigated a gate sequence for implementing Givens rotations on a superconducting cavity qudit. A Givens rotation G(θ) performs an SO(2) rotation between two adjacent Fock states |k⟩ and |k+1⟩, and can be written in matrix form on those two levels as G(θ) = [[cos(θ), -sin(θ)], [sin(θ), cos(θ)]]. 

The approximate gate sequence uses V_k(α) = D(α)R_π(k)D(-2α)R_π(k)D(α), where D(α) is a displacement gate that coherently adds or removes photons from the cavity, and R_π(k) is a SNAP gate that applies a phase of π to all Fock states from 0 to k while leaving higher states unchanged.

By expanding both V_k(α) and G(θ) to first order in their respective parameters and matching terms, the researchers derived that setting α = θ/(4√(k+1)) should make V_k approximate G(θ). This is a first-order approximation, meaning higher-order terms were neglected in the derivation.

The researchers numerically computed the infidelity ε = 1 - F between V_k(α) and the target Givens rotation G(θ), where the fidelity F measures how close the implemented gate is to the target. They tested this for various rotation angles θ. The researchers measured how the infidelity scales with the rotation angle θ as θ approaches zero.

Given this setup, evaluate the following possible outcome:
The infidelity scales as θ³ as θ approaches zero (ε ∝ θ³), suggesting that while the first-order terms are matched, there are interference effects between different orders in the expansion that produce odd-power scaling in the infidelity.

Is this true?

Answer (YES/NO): NO